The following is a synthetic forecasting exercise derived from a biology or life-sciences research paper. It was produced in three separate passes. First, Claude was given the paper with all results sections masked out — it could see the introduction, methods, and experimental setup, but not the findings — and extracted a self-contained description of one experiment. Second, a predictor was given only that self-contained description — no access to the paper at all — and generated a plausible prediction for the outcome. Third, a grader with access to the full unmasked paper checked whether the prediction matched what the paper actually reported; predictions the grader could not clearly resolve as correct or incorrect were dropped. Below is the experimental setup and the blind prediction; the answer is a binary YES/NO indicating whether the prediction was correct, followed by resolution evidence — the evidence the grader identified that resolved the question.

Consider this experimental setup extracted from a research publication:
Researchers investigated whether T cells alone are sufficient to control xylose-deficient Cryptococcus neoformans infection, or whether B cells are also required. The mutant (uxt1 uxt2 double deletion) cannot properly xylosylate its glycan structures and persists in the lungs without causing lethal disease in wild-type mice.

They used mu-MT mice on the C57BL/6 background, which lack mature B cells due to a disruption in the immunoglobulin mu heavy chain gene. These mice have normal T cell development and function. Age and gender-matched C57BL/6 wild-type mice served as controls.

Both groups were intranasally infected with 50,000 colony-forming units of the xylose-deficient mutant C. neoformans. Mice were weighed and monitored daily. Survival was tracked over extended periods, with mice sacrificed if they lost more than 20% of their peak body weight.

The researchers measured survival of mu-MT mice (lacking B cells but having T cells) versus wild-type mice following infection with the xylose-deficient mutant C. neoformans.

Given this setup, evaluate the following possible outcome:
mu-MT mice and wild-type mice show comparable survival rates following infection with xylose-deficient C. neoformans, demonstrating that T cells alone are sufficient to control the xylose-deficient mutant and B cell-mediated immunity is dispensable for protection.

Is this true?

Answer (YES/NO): NO